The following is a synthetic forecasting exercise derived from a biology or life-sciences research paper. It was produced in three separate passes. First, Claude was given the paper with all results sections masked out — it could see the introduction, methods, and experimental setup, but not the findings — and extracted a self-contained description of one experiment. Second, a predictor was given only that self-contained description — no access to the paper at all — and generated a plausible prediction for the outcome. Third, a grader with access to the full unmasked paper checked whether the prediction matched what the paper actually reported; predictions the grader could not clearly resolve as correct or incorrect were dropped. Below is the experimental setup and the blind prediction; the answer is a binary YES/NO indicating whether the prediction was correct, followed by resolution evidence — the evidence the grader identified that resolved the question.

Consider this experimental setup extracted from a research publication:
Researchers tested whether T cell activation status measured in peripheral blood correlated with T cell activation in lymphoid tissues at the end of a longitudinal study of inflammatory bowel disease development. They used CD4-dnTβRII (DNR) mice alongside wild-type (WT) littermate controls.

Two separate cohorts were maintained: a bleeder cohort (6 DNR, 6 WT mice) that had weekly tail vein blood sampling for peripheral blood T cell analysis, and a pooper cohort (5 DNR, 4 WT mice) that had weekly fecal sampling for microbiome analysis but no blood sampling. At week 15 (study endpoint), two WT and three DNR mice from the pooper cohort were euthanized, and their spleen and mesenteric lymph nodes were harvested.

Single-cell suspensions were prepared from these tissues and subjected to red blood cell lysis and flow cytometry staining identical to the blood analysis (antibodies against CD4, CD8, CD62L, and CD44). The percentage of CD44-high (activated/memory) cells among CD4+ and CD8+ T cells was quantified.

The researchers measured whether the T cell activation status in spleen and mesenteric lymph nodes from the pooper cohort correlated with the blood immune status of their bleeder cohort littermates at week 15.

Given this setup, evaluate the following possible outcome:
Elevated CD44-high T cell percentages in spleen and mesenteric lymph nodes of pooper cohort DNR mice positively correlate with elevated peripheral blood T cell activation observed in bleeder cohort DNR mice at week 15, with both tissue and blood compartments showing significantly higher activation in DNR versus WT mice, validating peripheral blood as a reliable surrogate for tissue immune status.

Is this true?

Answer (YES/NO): YES